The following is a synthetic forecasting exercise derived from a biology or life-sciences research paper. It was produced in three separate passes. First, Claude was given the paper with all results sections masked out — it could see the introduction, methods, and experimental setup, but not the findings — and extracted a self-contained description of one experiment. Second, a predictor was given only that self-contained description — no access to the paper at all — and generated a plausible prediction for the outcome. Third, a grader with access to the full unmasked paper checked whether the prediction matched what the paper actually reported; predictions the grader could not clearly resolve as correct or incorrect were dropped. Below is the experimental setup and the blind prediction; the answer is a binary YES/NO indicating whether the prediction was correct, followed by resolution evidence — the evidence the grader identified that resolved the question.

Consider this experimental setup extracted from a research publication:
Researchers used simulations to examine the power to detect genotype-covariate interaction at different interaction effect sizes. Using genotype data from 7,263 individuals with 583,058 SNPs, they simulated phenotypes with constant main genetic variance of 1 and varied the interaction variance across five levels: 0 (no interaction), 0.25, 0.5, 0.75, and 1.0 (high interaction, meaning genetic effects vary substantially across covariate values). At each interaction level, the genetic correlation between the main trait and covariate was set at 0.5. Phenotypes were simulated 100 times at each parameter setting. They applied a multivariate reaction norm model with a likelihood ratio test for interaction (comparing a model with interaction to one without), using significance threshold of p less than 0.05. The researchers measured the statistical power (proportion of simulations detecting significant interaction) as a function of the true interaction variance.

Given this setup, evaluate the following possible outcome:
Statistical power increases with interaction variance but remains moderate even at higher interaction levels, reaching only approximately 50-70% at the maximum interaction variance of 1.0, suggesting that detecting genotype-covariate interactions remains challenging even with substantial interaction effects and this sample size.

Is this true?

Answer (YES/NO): NO